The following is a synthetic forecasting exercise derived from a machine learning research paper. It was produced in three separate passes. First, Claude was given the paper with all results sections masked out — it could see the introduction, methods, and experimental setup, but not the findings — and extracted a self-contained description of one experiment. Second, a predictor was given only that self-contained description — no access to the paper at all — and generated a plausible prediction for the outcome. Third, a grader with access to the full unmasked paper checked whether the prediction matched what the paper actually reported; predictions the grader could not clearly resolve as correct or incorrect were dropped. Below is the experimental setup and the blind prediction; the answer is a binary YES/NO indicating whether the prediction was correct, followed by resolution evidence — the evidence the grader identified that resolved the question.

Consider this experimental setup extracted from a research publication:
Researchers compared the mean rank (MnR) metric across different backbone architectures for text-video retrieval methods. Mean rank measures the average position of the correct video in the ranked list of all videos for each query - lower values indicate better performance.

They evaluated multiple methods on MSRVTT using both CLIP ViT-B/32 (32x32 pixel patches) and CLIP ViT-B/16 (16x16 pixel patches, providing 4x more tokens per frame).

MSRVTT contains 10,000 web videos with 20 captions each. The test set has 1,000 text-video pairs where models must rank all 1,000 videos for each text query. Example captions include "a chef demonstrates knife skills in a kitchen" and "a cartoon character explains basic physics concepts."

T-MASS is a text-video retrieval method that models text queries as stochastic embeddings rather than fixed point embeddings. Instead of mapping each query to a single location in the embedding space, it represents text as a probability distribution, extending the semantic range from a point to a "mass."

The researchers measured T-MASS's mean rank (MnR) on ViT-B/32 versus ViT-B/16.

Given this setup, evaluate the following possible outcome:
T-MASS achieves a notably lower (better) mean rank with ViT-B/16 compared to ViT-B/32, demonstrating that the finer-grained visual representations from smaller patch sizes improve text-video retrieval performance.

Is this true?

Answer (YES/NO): YES